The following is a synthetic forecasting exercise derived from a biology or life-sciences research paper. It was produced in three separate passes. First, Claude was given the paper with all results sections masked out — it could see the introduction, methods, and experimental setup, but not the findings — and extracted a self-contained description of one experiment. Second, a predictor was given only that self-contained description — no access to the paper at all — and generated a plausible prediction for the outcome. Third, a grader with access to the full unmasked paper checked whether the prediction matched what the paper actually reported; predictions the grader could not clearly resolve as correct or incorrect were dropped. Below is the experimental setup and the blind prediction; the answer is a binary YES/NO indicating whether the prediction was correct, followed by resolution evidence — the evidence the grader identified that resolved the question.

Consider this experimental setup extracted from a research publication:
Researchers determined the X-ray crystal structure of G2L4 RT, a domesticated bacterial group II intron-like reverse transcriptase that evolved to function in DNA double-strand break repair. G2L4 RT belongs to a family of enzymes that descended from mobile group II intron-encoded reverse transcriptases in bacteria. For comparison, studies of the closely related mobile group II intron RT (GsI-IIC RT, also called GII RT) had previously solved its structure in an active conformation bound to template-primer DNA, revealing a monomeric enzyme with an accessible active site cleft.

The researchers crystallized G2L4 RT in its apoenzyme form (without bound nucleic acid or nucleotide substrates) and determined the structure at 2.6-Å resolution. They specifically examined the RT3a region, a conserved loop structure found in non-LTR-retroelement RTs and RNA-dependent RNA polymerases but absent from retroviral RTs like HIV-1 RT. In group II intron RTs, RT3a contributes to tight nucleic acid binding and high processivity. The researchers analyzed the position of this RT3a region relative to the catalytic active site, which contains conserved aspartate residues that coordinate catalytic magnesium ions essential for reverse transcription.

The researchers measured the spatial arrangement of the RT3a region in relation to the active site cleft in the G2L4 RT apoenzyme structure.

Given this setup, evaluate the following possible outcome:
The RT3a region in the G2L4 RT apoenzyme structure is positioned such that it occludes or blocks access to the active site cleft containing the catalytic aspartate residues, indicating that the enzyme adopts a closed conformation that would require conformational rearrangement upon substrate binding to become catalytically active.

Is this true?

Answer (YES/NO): YES